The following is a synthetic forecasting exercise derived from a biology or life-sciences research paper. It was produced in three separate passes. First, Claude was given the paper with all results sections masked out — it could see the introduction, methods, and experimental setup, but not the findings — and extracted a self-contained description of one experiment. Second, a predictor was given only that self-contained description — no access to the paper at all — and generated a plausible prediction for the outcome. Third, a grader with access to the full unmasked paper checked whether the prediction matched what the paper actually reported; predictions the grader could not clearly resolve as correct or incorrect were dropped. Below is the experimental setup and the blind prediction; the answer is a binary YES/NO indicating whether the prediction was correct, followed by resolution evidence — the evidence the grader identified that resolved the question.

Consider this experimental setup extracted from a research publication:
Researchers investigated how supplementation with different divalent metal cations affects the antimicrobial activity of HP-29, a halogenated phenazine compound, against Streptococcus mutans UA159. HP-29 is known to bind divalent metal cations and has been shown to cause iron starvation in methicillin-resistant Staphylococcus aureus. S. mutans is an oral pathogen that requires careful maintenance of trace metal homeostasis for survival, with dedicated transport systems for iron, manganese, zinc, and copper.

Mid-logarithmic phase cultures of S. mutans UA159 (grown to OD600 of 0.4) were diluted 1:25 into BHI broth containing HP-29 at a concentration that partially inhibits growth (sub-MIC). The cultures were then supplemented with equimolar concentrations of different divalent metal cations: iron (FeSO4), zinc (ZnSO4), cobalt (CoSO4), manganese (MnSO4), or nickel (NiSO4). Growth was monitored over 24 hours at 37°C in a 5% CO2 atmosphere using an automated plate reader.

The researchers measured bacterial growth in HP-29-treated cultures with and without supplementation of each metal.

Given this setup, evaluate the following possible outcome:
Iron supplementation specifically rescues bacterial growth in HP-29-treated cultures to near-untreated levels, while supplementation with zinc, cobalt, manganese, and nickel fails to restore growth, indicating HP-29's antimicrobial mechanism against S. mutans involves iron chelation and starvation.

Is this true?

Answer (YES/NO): NO